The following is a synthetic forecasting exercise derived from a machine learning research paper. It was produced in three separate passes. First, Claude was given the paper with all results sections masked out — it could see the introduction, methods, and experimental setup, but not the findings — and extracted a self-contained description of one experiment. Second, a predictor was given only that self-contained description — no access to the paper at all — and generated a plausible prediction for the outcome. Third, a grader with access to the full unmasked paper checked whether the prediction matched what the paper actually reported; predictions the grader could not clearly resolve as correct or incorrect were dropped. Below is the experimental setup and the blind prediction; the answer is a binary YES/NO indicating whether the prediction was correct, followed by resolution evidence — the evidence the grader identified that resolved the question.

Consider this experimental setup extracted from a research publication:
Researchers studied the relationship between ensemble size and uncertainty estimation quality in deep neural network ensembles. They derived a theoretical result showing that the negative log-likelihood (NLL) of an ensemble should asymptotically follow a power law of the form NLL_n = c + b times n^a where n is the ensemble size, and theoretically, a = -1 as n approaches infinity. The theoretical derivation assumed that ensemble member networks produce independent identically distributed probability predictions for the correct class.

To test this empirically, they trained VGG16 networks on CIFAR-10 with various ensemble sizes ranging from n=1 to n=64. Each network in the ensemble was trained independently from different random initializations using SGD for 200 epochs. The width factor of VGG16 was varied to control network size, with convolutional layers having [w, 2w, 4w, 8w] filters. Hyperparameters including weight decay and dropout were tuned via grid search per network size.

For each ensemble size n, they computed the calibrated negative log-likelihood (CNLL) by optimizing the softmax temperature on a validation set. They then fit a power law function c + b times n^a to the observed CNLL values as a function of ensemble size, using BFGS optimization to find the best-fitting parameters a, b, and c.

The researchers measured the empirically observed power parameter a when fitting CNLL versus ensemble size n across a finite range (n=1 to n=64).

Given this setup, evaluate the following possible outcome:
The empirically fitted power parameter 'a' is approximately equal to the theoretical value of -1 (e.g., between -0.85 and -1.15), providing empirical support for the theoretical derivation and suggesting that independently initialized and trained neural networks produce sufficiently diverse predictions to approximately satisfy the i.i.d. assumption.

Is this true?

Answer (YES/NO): NO